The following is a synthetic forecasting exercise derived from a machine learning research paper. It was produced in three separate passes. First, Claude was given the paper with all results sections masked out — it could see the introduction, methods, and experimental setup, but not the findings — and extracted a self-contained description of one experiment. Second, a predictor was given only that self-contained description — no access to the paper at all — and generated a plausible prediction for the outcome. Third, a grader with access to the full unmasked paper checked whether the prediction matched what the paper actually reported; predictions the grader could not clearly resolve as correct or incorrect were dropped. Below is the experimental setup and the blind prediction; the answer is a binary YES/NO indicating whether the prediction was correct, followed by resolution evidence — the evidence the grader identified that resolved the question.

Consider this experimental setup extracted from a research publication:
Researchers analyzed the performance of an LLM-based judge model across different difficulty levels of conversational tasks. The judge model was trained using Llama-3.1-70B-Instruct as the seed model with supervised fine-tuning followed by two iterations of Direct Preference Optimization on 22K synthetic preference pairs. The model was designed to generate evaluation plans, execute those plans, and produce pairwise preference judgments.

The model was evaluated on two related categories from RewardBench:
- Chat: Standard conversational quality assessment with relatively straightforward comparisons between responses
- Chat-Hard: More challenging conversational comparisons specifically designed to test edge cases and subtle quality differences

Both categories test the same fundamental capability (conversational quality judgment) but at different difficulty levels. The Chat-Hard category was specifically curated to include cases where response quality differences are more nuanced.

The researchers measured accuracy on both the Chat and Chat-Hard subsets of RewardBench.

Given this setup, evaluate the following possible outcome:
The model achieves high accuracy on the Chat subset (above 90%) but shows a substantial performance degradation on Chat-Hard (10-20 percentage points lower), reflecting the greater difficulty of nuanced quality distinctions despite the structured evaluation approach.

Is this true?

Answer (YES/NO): NO